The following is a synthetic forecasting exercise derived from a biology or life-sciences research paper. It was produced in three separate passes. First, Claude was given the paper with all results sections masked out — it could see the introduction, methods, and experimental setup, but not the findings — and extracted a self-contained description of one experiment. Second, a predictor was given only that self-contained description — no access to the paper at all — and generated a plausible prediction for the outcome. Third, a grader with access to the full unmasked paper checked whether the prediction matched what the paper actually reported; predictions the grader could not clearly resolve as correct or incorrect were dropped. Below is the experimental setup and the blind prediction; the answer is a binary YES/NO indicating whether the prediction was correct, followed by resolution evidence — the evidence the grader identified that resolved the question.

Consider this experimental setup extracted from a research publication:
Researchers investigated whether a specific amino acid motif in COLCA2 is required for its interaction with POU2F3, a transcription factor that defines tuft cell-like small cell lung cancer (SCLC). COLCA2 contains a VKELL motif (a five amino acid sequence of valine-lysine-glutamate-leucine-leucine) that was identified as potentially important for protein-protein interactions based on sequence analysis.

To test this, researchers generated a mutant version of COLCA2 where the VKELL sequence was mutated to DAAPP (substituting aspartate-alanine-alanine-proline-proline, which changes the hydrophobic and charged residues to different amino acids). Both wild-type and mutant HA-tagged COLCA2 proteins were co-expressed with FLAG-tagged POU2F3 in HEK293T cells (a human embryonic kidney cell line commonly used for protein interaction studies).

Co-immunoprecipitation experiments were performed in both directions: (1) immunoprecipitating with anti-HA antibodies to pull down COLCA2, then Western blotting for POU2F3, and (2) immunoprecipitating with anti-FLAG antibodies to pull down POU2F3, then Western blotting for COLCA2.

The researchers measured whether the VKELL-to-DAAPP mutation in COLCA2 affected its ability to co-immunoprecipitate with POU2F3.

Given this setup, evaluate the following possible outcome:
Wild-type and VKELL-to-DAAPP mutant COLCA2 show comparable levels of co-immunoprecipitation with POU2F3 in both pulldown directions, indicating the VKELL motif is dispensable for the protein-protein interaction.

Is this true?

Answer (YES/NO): NO